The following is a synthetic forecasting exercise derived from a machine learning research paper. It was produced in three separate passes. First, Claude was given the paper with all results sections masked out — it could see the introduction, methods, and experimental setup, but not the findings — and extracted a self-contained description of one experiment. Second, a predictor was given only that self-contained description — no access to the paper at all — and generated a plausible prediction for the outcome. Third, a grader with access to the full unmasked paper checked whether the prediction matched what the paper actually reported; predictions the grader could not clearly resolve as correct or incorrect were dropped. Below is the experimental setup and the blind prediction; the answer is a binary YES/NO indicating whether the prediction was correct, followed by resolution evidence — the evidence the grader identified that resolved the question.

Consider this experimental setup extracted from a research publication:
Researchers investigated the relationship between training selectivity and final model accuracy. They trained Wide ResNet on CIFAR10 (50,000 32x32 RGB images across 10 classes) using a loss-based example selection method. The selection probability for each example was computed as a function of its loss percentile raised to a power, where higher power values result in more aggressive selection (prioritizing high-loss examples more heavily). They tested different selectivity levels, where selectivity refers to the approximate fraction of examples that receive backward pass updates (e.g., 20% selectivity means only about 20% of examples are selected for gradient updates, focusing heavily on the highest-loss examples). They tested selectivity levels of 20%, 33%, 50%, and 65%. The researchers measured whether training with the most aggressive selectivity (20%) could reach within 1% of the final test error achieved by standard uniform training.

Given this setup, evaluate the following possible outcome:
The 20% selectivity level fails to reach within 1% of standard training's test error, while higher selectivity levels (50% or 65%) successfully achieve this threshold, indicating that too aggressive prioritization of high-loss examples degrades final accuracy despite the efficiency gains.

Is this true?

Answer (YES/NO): NO